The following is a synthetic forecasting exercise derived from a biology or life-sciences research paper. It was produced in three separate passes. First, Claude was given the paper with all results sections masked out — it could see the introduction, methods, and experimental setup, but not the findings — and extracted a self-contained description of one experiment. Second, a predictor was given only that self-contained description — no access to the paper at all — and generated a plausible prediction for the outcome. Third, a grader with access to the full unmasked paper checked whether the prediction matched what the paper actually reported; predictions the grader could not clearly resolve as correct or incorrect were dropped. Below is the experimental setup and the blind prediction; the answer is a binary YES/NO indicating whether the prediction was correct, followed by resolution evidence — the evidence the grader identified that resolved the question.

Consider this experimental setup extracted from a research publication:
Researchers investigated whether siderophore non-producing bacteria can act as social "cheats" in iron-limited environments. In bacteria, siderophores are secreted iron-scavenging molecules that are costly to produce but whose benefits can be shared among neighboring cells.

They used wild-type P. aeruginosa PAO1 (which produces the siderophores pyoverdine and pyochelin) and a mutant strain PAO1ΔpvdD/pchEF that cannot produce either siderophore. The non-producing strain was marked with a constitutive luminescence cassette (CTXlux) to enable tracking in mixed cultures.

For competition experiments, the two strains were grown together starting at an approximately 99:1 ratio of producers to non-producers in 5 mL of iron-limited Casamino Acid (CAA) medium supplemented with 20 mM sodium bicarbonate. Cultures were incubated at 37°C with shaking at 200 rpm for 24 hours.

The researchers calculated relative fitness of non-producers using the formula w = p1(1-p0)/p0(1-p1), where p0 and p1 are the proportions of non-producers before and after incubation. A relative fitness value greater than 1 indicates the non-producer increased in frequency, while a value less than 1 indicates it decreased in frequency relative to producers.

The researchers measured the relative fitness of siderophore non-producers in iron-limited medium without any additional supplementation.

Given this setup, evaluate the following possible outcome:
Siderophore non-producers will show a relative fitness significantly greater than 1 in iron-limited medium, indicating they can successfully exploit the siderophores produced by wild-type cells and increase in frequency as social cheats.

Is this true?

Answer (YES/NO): YES